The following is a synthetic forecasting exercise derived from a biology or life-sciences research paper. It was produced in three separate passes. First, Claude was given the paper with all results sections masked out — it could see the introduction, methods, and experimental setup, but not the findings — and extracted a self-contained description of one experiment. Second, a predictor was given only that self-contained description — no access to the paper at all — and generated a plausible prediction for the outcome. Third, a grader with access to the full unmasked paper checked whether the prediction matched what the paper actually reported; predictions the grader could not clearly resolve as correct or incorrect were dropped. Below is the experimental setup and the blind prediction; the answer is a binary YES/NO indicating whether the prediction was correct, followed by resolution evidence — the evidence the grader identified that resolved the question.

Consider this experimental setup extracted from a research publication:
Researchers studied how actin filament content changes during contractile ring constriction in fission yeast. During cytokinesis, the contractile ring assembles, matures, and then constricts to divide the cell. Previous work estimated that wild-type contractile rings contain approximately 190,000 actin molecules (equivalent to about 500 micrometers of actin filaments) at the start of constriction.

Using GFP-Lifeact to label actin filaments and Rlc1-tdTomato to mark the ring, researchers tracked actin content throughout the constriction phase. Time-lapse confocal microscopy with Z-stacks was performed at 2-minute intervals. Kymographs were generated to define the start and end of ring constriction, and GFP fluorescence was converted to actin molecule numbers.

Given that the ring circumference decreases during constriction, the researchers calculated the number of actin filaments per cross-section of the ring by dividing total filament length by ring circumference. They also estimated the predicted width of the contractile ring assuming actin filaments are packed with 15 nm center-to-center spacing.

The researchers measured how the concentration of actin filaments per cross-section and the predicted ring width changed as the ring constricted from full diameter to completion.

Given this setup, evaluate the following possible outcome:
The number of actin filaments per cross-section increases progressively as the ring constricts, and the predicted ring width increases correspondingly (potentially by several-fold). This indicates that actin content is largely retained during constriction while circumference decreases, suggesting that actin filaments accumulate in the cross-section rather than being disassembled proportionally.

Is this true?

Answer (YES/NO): YES